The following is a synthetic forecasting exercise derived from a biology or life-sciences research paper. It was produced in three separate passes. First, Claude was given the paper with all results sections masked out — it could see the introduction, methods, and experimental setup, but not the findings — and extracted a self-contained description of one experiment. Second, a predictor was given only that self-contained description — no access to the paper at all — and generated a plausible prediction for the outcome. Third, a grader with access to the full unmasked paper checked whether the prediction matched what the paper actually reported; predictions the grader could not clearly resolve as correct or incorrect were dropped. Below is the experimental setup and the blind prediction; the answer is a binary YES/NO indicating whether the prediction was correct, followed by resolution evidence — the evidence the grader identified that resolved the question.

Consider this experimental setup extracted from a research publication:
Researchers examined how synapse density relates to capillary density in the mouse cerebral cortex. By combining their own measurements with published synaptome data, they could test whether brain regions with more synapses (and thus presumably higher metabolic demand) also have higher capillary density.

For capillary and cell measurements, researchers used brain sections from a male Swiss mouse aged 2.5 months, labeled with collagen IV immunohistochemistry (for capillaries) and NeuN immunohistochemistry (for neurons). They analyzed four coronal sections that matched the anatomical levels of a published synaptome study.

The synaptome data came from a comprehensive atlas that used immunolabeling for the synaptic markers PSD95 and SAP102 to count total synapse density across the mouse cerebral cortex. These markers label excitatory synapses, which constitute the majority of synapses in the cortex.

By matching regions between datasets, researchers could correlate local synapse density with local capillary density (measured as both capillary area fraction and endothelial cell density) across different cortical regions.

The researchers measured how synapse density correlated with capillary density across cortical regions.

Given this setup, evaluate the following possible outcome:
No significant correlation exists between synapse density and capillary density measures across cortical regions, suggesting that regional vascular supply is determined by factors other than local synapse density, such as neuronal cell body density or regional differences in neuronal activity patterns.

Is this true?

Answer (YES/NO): NO